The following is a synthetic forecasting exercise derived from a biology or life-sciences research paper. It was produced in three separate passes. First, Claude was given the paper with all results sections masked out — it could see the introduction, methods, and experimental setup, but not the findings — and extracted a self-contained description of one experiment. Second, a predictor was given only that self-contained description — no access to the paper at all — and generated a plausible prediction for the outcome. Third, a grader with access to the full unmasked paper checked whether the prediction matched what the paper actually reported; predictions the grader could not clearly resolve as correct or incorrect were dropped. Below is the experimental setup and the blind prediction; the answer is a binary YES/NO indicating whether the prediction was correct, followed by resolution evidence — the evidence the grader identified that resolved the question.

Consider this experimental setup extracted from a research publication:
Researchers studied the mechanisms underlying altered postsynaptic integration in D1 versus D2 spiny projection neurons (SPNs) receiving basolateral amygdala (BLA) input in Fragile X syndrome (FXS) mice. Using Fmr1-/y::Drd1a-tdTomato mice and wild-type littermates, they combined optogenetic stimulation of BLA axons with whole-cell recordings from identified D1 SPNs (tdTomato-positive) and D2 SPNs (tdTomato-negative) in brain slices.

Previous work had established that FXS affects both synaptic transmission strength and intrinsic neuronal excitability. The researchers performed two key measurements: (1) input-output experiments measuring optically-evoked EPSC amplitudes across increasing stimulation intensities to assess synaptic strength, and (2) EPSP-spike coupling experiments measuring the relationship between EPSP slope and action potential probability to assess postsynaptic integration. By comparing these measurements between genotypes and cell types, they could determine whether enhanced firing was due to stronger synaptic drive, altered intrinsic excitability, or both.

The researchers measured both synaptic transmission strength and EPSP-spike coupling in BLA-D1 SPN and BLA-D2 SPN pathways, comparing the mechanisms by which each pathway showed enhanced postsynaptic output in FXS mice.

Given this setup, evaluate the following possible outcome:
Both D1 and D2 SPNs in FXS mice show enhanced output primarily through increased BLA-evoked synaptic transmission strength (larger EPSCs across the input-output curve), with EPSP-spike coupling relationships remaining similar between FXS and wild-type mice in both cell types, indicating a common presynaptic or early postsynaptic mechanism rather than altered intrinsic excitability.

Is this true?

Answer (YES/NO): NO